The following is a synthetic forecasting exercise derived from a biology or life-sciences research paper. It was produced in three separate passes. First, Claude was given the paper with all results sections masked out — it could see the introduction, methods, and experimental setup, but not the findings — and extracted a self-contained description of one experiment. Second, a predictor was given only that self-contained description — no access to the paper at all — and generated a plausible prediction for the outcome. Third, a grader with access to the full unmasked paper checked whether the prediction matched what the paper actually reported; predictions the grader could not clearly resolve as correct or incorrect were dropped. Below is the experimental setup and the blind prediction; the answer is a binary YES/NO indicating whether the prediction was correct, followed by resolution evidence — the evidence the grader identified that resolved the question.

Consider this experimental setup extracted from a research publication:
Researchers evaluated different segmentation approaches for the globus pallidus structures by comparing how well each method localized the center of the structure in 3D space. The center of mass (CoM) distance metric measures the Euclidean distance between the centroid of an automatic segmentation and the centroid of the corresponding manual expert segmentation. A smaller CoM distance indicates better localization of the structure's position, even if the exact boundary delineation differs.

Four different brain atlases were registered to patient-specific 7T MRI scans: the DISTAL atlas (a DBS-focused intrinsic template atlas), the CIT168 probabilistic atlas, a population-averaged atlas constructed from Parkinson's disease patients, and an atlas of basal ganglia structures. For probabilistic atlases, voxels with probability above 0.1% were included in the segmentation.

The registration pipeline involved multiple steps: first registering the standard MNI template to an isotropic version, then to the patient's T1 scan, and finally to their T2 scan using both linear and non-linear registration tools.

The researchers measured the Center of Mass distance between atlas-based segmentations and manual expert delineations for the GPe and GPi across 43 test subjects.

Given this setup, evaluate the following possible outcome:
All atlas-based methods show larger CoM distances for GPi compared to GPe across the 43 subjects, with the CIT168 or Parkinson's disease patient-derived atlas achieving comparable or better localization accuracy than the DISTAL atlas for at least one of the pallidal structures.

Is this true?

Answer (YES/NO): NO